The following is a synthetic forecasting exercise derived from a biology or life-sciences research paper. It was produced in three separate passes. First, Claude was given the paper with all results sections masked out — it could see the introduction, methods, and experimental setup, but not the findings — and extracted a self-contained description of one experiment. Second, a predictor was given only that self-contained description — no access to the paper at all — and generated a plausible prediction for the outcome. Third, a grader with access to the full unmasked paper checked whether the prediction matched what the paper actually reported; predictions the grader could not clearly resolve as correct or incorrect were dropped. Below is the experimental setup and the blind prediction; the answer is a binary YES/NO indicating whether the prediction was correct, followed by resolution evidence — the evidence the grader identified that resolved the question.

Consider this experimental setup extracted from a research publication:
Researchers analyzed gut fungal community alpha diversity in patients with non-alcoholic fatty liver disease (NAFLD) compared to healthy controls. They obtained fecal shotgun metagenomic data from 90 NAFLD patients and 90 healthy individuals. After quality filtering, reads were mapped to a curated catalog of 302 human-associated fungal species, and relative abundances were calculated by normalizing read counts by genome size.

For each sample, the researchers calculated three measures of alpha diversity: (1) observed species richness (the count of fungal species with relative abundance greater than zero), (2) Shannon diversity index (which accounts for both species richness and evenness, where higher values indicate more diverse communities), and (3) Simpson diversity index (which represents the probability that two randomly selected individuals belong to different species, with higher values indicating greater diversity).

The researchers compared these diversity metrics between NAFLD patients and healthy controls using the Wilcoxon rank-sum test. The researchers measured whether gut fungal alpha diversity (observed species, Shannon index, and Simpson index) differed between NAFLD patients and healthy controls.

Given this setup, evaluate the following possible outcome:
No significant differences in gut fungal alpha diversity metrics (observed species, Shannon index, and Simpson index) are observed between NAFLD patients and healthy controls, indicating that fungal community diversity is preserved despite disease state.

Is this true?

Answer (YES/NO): YES